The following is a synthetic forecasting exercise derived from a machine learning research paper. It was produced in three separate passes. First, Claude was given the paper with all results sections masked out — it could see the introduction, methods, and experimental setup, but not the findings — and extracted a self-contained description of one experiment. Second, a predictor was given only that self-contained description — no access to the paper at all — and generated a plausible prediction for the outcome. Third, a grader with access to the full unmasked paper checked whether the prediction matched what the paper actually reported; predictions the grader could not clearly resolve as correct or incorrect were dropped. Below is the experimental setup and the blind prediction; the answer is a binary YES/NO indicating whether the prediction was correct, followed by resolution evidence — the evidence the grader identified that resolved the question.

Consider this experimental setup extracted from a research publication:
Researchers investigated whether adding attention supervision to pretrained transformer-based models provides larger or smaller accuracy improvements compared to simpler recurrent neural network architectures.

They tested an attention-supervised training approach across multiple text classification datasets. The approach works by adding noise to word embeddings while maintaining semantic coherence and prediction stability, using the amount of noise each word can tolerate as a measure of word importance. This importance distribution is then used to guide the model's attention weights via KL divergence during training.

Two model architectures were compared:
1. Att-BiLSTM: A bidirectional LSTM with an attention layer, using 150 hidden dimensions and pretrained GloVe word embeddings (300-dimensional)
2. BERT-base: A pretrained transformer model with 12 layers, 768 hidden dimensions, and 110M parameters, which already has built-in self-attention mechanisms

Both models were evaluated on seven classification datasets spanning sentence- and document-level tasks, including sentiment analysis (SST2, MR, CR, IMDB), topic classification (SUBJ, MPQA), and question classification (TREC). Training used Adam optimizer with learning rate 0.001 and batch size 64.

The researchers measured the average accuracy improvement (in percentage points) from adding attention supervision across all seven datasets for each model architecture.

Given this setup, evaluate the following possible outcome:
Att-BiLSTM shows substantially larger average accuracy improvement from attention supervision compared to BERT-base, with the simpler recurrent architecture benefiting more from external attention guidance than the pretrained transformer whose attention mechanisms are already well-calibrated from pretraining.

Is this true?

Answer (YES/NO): YES